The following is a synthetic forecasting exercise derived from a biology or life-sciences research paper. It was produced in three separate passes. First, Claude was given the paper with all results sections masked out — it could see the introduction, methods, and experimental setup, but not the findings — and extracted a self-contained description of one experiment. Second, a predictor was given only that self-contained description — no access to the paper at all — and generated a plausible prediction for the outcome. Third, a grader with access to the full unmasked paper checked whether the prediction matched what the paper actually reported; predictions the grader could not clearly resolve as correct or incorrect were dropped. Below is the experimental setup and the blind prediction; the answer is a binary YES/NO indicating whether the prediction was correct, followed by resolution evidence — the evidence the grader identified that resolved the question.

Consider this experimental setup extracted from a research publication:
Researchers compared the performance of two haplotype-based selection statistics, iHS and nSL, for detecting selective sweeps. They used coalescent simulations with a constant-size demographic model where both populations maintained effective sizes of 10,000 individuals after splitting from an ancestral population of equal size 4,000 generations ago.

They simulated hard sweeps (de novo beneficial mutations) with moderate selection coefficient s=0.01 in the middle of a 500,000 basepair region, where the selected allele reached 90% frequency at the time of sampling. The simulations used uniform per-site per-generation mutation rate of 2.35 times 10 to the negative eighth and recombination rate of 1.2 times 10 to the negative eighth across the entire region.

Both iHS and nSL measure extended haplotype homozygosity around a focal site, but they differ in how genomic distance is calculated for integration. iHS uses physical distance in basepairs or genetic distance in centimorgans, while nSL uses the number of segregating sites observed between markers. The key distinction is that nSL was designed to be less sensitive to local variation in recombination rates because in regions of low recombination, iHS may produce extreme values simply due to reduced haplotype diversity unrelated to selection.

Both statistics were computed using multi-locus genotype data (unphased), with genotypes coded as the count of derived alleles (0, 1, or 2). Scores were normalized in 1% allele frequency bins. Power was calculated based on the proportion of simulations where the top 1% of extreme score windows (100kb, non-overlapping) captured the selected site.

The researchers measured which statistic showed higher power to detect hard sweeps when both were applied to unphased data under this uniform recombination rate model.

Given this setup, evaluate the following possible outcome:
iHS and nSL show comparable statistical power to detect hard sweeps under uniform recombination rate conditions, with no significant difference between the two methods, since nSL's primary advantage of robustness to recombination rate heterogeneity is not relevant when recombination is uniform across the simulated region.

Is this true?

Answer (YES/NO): NO